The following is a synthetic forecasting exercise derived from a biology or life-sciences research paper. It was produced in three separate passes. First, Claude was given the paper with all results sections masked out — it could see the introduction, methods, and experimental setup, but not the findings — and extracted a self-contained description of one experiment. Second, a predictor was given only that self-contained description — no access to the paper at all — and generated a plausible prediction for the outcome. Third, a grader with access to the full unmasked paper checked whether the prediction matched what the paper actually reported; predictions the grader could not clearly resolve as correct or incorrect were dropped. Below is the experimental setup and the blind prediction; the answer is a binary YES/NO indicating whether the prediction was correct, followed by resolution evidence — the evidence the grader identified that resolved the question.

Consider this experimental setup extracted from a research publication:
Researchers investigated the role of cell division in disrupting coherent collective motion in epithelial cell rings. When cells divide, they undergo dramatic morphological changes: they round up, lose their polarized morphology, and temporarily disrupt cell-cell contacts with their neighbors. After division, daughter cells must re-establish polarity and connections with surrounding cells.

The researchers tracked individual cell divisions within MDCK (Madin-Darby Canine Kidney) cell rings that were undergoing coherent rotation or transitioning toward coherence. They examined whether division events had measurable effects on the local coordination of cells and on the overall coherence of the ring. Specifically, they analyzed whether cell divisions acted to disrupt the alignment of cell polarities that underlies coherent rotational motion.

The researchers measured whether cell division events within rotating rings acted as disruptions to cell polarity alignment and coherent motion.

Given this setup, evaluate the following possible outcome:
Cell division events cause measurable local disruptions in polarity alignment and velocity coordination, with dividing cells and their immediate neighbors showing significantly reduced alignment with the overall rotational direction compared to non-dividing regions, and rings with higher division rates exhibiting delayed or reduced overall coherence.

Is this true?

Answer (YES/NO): NO